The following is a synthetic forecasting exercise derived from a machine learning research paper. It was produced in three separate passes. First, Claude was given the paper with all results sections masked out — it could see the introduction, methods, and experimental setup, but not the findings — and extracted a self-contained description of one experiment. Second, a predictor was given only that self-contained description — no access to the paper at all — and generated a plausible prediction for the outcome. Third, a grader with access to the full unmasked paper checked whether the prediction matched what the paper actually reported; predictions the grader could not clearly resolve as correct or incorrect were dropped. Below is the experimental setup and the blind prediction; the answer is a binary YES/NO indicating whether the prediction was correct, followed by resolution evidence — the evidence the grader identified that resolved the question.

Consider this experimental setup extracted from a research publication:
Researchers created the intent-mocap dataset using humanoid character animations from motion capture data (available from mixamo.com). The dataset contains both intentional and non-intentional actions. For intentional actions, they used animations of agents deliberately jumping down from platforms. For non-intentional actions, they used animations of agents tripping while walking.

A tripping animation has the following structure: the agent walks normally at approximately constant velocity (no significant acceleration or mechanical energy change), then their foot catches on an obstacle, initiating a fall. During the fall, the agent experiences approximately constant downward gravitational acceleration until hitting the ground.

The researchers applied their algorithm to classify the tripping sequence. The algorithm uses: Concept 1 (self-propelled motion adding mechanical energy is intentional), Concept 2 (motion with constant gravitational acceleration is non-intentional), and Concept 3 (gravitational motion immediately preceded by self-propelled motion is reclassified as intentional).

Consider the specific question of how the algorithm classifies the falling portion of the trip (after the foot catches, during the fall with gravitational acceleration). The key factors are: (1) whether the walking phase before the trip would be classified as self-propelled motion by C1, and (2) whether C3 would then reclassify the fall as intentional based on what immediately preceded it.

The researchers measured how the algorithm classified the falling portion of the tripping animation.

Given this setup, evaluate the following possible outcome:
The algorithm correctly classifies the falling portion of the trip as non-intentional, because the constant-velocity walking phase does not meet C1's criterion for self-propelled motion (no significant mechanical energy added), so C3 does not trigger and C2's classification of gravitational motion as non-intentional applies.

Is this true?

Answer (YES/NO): YES